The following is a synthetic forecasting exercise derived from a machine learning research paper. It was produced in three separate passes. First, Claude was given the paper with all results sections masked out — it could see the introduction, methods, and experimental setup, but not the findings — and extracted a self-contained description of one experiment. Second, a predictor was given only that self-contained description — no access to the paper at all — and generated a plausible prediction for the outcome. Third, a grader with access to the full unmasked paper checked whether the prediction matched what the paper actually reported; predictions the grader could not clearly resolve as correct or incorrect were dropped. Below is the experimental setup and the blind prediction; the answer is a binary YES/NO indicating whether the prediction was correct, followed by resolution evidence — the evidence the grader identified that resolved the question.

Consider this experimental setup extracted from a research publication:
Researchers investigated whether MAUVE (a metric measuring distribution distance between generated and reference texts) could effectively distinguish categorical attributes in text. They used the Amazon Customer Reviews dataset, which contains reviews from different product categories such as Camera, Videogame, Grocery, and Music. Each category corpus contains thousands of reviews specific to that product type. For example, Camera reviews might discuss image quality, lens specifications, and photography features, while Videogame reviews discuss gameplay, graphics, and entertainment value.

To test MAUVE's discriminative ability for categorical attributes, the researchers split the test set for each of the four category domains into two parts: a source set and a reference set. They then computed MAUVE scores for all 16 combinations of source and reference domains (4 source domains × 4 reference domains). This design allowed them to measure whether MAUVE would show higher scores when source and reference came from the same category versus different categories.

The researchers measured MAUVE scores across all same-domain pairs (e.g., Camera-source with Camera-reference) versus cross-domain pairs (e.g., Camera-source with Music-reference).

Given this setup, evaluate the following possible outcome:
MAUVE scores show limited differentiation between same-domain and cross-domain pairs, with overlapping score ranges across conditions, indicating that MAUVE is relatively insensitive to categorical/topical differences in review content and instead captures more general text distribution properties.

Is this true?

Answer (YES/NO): NO